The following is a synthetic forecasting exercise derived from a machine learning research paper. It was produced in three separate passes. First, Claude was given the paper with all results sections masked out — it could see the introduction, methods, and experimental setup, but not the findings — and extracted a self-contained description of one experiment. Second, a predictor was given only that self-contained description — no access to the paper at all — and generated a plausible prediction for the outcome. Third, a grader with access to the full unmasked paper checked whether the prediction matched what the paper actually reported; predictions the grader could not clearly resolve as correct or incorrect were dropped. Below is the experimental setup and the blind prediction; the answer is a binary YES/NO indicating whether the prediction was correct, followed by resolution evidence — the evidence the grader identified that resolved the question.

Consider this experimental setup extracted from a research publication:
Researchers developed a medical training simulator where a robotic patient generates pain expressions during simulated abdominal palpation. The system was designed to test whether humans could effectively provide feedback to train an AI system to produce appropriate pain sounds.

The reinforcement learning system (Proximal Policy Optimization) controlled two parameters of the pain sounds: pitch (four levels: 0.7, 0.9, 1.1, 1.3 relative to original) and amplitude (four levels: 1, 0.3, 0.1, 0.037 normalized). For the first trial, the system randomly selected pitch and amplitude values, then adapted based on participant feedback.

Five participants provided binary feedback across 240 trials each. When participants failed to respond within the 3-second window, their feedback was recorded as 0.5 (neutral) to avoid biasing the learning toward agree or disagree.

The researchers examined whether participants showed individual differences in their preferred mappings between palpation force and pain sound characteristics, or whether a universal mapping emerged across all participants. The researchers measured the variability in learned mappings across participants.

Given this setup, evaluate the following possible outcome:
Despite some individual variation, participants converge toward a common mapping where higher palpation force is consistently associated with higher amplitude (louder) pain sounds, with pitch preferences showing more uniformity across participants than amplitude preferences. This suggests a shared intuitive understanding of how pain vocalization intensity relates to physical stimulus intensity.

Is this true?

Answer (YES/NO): NO